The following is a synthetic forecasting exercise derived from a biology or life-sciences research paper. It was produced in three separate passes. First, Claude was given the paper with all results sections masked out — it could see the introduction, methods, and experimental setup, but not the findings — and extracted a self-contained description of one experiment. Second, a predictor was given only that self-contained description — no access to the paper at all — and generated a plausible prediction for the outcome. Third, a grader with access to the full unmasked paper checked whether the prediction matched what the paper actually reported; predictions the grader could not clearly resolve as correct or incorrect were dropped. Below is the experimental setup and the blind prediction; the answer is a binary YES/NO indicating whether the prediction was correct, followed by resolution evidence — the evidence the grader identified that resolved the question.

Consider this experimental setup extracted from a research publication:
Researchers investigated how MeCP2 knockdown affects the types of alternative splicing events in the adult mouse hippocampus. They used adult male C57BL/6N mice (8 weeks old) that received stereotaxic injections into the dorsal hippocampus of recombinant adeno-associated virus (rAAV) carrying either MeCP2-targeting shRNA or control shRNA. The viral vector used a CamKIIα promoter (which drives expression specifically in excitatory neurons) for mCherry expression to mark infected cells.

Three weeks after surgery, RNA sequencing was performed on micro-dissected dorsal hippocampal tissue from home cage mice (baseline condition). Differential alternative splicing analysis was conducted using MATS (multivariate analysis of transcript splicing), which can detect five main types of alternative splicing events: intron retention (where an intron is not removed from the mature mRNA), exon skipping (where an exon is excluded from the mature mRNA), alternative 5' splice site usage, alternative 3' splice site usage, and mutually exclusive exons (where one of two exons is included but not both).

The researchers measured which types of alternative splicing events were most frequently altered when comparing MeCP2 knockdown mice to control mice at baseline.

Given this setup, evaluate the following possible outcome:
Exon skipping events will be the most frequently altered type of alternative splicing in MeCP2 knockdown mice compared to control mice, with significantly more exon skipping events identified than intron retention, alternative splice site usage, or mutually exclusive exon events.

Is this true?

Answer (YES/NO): YES